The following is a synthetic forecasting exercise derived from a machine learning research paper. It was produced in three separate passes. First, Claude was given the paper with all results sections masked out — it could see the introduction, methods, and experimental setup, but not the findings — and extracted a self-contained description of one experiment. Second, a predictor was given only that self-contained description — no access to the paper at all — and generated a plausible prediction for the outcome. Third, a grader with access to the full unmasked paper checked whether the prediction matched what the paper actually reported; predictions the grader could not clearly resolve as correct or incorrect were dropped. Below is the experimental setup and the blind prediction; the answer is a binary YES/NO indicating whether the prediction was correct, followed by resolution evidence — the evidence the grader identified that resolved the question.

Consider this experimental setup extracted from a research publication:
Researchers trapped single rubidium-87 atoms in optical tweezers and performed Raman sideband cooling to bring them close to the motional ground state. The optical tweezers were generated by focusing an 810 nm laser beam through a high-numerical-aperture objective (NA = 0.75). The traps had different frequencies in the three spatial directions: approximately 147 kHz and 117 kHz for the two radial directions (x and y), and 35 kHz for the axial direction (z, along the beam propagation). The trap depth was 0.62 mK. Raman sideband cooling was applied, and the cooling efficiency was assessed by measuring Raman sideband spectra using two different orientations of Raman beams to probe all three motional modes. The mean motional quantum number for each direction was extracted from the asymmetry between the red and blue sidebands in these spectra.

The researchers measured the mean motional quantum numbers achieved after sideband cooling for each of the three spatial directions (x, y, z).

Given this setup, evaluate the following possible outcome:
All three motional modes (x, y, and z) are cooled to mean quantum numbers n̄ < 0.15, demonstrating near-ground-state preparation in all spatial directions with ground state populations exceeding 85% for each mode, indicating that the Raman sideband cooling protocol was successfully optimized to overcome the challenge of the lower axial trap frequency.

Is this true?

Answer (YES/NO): NO